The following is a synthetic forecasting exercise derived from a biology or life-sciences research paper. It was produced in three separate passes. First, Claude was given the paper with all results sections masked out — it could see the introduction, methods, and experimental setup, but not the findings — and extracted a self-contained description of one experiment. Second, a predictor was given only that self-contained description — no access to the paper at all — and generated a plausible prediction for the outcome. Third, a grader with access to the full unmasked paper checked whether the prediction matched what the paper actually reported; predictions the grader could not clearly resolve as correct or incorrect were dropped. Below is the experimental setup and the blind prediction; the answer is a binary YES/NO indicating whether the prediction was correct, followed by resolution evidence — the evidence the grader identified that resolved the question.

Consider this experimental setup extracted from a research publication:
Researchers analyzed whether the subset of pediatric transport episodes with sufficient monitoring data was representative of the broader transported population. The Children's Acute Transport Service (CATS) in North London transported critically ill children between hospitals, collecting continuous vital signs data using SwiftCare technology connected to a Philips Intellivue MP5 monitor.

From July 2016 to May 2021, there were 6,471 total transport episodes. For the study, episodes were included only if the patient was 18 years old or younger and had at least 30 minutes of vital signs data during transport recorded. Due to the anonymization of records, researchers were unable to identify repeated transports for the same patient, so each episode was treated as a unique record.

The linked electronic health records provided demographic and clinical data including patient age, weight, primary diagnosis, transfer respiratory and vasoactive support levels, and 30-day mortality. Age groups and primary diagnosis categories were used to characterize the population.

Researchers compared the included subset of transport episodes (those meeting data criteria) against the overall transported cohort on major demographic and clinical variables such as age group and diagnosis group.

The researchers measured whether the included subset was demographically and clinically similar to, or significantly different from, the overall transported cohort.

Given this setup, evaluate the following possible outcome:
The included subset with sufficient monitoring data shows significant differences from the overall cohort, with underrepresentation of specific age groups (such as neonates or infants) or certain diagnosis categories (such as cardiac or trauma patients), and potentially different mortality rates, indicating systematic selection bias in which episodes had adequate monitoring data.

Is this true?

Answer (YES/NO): NO